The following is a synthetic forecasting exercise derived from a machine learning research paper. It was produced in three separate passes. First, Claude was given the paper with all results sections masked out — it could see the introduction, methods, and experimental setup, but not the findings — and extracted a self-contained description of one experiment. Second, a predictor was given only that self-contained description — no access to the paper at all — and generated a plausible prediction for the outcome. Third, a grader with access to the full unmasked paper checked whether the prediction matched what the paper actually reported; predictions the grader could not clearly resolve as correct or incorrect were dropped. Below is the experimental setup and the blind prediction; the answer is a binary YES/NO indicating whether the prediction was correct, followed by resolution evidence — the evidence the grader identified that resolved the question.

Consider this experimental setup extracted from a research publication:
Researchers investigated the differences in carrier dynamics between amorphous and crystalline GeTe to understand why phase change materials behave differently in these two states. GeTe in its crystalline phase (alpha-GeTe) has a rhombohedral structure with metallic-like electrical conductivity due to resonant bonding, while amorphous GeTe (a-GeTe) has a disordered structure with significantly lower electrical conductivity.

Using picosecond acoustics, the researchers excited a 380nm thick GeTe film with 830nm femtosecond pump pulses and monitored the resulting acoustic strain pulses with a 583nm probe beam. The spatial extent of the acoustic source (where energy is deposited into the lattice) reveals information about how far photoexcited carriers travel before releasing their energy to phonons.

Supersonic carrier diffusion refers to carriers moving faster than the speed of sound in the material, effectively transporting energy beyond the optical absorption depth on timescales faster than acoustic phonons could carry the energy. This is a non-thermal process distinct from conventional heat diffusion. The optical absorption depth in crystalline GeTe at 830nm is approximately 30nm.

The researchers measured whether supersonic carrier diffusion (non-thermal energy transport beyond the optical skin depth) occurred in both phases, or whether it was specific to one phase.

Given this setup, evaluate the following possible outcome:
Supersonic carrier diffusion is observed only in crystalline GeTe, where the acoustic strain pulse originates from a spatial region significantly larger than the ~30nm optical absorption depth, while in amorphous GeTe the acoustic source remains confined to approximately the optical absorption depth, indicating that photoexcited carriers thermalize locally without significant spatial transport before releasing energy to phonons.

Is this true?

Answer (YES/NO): YES